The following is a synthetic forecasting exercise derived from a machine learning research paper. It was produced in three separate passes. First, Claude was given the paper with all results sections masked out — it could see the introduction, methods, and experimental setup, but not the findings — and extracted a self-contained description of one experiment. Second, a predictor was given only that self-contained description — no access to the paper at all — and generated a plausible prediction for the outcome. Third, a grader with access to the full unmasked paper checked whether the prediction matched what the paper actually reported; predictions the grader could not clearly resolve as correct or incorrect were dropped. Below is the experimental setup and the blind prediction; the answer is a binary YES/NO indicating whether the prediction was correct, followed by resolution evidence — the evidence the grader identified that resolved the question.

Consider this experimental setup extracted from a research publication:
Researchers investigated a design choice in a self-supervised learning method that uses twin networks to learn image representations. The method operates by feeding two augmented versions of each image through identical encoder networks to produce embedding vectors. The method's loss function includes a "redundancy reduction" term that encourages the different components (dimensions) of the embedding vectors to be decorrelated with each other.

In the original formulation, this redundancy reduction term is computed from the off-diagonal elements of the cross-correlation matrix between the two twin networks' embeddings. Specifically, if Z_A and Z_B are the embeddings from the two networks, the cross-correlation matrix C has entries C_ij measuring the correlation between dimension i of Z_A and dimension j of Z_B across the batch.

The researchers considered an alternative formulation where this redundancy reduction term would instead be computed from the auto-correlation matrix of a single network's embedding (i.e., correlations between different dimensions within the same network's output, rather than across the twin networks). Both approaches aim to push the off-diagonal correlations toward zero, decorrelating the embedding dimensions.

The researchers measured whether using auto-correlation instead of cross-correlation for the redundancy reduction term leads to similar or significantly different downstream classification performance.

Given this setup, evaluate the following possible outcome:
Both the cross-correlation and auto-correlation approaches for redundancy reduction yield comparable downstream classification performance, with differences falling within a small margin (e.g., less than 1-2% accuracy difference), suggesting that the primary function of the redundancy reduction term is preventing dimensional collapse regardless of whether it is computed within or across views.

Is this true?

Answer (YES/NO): YES